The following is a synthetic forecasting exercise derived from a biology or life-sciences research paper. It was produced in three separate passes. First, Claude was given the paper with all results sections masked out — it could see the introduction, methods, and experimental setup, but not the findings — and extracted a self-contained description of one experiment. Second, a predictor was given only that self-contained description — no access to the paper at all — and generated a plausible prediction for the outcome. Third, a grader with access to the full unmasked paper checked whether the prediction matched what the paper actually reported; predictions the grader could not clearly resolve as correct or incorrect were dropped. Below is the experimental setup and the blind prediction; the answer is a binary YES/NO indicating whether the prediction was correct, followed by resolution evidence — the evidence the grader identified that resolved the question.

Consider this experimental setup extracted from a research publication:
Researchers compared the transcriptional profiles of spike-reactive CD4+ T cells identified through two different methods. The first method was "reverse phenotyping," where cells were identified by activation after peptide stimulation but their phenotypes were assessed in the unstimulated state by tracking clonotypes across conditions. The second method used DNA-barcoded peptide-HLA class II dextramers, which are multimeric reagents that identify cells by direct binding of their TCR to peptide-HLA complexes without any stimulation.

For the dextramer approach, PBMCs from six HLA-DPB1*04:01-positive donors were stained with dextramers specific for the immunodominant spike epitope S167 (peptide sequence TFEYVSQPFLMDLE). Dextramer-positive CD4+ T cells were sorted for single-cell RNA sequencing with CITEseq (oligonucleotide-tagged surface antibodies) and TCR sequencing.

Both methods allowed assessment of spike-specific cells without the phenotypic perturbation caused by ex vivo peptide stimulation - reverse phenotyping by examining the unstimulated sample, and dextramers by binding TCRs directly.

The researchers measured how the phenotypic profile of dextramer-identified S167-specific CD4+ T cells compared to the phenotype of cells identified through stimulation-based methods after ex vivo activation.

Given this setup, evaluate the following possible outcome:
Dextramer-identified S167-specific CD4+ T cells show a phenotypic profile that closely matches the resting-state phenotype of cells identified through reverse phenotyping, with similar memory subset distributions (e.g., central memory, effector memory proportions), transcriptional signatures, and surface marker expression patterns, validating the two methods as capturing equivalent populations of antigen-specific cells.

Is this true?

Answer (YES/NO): NO